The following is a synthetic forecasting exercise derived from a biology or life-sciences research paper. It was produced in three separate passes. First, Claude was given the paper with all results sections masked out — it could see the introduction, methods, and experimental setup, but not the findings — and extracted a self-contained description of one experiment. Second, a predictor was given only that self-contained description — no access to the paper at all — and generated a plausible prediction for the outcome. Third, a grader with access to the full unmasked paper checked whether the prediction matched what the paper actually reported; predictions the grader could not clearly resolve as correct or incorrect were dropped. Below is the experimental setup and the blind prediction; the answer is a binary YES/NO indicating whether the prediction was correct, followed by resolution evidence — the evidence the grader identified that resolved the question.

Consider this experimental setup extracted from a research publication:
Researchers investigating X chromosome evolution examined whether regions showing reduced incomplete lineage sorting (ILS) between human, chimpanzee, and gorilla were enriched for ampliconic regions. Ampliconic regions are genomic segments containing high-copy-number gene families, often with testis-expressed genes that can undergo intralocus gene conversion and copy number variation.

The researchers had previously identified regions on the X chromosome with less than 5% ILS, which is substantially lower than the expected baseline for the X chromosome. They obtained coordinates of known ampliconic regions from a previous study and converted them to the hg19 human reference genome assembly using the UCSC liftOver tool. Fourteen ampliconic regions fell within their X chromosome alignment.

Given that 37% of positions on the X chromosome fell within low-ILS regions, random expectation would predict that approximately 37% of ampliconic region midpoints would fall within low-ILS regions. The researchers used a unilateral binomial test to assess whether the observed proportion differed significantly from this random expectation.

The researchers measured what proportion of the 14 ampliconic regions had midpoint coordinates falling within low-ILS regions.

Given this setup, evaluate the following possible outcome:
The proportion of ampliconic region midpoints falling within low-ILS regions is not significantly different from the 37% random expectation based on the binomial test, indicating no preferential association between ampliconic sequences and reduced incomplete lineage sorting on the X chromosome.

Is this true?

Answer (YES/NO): NO